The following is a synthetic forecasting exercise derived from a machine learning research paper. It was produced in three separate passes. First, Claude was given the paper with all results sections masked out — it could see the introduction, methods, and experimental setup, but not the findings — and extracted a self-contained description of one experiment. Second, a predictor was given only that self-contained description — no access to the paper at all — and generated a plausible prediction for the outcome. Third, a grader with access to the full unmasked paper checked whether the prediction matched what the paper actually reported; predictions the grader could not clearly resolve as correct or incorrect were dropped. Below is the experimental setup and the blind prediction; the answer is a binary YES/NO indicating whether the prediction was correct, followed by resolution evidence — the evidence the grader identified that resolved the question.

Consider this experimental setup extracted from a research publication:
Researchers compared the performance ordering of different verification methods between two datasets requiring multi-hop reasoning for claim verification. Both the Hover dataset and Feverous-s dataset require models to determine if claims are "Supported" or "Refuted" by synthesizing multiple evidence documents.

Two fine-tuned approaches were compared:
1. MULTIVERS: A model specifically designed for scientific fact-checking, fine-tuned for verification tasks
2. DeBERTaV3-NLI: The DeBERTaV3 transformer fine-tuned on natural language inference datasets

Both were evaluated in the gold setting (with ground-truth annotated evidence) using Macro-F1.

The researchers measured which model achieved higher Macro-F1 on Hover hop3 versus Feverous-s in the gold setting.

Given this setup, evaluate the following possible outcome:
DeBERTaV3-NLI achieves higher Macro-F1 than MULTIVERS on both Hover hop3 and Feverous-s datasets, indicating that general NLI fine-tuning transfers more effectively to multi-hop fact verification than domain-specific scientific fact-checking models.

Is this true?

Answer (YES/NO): YES